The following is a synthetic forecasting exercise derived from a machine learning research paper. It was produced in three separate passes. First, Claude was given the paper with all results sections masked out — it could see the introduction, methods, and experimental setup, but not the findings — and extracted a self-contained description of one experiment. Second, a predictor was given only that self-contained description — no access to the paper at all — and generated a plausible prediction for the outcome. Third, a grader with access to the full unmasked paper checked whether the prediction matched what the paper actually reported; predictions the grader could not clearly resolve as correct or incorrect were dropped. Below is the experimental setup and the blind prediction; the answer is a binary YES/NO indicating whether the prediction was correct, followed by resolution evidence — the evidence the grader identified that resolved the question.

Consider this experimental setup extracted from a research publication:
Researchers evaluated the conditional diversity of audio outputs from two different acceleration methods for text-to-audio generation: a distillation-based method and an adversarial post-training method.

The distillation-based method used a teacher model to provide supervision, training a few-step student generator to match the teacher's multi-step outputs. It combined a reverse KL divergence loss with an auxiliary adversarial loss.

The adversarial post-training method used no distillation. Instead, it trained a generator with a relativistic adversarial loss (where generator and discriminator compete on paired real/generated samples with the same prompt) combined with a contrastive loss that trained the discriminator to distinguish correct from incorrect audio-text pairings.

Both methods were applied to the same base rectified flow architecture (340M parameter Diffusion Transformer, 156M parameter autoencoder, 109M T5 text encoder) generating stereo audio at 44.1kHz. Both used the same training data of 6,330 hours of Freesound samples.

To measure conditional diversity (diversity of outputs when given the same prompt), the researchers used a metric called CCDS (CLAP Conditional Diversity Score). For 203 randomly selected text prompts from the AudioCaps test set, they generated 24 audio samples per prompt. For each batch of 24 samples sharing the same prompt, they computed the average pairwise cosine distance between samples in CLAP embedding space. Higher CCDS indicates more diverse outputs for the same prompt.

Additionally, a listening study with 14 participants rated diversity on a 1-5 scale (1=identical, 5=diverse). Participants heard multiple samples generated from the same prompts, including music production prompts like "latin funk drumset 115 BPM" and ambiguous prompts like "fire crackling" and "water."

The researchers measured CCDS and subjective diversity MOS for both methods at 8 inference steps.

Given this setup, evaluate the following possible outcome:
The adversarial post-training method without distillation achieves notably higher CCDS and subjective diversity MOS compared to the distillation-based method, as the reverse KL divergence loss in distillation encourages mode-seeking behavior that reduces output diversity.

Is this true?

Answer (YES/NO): YES